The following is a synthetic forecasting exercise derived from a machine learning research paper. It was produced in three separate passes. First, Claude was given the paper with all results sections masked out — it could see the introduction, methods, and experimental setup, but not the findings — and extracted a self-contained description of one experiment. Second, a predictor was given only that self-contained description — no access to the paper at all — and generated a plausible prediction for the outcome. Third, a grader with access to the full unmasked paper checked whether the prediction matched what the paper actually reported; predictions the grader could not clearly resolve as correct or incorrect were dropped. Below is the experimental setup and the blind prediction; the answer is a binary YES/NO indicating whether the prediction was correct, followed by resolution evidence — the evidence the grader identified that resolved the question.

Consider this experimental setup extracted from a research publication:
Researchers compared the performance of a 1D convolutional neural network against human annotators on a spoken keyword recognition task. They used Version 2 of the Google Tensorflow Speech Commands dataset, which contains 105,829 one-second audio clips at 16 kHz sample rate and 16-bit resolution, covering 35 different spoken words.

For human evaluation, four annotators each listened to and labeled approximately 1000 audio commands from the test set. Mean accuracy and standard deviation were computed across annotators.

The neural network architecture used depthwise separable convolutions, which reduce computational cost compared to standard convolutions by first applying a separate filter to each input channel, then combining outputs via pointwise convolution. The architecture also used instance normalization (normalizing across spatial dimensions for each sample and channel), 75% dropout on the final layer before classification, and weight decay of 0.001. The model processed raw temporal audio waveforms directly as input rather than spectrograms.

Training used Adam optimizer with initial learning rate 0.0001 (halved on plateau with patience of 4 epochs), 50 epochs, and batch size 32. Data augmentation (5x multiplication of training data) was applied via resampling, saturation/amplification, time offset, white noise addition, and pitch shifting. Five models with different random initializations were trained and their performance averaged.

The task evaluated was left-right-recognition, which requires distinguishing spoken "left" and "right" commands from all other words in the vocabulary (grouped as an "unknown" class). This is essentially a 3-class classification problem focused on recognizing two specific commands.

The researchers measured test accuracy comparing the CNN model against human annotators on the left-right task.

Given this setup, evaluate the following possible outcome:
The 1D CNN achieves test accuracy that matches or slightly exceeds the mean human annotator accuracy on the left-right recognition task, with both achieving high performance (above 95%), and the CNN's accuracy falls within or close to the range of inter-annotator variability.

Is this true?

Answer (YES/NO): NO